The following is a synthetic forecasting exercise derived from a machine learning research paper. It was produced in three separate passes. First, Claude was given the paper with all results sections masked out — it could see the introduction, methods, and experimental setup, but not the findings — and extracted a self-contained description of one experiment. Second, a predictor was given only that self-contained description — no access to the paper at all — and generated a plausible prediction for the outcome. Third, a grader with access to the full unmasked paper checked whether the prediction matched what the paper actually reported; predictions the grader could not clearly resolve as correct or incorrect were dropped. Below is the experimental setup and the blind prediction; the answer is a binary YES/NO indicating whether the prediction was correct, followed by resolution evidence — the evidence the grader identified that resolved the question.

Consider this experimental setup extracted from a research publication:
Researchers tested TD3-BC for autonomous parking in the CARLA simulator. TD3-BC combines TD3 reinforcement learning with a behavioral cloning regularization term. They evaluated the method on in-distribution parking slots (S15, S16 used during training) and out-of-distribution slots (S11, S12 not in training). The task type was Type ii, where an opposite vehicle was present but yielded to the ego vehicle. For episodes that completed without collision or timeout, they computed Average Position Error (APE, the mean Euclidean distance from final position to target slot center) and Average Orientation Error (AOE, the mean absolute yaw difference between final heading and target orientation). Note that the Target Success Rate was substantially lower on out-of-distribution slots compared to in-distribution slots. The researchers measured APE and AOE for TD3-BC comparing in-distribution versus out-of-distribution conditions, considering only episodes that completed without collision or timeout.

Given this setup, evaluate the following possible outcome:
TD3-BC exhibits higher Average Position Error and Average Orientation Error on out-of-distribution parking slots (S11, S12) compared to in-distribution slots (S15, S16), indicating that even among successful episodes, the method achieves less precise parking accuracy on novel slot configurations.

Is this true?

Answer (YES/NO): NO